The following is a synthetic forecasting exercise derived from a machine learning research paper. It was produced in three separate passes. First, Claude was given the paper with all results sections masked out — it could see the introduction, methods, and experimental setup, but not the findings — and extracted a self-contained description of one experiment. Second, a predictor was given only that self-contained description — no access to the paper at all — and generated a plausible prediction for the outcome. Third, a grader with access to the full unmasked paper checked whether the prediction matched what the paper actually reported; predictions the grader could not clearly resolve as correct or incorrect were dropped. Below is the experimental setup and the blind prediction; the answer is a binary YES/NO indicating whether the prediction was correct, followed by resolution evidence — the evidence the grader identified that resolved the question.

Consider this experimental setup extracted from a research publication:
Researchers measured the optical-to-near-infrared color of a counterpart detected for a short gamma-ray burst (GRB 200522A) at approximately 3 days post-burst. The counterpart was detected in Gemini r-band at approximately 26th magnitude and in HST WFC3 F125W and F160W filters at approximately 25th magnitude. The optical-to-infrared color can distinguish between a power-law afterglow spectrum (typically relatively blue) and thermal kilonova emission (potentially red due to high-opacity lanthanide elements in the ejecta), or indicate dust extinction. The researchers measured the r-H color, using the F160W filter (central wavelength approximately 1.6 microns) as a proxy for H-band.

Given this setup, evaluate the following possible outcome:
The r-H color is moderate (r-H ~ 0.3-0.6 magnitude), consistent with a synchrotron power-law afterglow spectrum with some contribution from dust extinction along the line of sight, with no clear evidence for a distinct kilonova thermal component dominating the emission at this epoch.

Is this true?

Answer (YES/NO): NO